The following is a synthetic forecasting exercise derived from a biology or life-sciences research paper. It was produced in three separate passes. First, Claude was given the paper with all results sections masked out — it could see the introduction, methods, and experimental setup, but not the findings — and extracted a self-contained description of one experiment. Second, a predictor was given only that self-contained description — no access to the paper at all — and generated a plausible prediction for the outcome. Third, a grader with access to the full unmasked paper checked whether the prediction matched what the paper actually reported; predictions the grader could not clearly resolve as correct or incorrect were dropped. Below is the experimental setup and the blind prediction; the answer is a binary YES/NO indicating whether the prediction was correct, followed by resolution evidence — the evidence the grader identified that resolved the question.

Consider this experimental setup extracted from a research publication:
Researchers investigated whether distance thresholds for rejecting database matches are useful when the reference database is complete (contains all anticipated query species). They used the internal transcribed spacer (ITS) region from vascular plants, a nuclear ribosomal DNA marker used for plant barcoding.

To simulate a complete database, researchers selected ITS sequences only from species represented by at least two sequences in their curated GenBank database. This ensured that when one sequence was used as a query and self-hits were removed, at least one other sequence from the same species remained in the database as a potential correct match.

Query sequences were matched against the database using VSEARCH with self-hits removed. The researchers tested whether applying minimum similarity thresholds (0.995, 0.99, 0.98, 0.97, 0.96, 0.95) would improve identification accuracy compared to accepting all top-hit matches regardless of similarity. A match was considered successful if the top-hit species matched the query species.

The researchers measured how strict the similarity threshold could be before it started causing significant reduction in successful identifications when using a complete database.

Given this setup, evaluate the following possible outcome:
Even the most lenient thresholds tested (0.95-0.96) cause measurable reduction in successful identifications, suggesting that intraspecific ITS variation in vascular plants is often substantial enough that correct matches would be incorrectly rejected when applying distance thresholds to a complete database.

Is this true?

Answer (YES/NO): NO